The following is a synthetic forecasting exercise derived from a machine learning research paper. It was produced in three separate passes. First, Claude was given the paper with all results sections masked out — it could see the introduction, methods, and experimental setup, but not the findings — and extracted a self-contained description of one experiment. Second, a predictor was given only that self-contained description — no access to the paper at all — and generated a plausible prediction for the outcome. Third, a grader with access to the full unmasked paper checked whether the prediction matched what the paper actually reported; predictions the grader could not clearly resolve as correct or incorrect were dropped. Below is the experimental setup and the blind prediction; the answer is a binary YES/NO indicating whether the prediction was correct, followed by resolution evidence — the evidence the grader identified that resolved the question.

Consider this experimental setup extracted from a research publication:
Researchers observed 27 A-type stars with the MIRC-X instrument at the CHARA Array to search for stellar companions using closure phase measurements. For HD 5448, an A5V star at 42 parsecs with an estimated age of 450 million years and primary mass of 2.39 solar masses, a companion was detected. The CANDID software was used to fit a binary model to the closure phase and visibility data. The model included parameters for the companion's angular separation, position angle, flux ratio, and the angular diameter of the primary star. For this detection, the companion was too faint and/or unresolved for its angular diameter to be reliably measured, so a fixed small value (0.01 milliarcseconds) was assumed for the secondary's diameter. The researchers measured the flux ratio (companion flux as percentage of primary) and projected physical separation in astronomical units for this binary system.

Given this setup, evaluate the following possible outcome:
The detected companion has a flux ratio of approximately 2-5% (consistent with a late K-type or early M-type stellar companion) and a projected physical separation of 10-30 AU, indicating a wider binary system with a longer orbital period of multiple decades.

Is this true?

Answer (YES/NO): NO